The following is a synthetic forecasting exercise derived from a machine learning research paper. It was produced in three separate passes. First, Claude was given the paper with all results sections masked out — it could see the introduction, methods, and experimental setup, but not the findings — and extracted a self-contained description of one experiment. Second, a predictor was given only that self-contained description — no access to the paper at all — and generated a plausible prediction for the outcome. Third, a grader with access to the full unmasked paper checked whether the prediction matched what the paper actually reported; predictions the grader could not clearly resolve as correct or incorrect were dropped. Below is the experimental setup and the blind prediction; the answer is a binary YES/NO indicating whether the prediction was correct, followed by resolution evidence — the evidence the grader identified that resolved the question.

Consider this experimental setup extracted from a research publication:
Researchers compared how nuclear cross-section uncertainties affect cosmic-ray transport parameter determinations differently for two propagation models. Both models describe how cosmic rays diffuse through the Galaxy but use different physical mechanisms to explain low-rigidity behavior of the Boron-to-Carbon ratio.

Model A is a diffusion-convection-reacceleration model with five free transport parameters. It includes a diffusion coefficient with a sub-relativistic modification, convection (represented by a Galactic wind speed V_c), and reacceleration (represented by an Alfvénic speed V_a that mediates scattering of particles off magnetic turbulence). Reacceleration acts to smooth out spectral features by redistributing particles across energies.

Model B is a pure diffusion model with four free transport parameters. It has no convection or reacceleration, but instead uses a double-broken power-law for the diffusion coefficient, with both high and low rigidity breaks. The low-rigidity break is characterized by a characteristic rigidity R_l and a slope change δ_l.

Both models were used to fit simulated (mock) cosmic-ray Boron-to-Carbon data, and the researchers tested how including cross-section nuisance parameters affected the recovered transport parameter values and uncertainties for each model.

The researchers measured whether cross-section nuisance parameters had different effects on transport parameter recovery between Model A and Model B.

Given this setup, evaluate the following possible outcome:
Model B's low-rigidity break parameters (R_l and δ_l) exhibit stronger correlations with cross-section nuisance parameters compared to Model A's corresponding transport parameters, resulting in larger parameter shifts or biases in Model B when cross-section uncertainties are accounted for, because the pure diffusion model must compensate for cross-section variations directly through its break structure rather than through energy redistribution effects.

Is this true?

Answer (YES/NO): NO